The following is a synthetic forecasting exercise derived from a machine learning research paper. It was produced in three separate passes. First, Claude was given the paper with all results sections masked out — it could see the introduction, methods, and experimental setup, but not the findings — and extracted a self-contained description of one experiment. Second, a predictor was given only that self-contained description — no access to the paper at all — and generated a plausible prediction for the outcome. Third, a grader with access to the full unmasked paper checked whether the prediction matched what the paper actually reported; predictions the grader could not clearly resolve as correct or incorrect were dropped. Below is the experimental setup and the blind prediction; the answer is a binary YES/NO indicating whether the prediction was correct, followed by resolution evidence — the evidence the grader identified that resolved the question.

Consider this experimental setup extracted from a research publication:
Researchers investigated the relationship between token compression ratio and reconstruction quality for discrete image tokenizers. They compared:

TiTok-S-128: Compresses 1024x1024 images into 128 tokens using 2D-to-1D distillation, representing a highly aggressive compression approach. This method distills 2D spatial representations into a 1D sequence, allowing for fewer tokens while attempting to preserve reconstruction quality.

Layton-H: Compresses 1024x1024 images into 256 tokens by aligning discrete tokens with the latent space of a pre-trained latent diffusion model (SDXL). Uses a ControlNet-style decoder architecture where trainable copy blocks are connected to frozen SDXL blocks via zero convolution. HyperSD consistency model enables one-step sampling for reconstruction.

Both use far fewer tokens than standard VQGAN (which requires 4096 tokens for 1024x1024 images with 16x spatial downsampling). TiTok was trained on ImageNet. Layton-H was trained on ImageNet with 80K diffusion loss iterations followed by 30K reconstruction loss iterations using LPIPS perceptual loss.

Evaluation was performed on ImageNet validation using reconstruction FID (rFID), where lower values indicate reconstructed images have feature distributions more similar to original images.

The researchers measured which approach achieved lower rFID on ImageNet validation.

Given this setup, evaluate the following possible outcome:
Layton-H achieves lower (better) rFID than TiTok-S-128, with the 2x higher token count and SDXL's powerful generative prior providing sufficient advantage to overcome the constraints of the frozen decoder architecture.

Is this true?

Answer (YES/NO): NO